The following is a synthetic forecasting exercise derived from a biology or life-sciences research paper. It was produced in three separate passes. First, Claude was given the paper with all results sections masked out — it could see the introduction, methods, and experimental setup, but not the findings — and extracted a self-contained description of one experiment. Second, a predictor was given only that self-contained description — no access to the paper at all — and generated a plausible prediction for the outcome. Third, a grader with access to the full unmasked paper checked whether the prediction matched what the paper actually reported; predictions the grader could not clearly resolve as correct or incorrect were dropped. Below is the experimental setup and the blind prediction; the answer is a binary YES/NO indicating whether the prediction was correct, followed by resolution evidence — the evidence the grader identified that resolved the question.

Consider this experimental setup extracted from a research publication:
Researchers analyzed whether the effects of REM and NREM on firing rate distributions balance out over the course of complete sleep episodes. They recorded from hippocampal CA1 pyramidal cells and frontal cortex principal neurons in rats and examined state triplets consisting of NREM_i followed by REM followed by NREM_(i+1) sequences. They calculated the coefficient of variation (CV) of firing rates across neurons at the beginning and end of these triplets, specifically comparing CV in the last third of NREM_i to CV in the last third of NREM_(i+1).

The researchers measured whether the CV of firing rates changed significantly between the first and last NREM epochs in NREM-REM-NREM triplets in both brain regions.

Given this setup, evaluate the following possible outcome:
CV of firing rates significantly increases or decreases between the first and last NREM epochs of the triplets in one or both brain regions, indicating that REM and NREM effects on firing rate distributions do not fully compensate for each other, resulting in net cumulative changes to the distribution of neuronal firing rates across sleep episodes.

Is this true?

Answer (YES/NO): NO